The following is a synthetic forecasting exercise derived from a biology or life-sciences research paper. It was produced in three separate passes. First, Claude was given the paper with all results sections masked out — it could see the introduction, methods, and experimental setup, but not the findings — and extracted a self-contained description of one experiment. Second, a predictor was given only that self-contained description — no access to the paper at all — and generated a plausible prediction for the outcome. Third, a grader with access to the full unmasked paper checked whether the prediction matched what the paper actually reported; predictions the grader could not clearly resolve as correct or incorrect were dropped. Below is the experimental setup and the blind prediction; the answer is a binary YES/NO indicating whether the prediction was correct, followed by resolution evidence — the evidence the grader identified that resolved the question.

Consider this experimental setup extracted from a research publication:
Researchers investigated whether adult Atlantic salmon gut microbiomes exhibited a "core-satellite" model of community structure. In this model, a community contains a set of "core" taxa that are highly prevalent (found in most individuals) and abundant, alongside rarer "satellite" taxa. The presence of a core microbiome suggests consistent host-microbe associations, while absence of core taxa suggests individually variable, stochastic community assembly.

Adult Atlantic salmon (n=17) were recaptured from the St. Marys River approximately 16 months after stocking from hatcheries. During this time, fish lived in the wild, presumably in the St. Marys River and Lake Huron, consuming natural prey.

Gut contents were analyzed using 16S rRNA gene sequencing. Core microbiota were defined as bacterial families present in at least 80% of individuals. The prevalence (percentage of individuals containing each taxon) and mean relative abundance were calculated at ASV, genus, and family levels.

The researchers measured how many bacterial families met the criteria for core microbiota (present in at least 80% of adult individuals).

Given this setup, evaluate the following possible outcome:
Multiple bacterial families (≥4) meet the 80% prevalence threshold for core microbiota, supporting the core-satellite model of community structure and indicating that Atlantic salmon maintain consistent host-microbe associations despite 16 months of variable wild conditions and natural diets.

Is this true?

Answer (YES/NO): NO